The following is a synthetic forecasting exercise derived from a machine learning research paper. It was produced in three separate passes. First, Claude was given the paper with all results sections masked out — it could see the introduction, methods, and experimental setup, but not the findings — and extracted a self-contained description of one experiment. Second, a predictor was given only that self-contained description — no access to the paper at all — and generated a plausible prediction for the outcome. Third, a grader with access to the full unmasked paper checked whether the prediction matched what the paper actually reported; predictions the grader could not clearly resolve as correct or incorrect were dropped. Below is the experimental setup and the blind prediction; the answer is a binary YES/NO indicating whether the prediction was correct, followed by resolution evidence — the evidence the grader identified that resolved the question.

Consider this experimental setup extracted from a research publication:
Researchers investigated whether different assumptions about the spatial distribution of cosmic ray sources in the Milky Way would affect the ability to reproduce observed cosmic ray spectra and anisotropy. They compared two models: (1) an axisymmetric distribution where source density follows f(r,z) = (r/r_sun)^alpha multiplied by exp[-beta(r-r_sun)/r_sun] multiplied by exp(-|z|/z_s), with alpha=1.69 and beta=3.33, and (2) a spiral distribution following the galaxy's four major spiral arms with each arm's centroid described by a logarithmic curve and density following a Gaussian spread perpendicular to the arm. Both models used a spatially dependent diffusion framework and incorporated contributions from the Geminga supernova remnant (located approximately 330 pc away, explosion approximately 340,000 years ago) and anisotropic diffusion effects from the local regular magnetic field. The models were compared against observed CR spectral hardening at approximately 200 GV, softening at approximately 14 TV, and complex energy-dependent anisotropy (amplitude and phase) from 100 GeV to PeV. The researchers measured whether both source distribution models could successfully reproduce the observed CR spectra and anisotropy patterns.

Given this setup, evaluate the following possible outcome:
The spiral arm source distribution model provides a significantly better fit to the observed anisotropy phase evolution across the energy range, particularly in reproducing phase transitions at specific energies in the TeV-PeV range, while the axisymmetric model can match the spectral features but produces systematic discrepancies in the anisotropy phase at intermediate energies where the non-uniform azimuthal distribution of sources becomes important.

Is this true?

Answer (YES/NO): NO